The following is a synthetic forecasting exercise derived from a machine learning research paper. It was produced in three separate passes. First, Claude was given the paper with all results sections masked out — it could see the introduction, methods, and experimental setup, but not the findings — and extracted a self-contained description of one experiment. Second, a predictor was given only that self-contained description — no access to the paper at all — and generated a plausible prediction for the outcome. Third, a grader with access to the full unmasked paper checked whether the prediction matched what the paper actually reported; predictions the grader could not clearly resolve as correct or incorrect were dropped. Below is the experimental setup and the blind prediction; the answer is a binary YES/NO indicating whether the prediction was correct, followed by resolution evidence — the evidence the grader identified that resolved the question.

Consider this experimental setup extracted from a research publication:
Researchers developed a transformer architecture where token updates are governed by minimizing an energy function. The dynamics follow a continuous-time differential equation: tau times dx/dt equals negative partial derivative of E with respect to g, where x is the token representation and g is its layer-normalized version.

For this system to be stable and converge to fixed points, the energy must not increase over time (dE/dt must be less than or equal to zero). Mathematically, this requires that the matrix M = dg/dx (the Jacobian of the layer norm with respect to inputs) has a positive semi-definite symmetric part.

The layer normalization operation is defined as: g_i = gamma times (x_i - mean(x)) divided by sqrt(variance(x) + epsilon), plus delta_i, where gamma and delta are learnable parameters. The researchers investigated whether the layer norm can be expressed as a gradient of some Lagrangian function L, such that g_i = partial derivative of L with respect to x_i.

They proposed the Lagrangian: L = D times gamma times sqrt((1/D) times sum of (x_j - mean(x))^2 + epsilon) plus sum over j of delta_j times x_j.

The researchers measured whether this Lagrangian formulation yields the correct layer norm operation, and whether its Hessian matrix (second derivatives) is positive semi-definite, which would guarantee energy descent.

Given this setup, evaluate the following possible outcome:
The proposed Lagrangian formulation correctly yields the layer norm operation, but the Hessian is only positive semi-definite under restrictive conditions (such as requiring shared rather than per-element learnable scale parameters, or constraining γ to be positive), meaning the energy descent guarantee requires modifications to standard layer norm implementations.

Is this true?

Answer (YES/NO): NO